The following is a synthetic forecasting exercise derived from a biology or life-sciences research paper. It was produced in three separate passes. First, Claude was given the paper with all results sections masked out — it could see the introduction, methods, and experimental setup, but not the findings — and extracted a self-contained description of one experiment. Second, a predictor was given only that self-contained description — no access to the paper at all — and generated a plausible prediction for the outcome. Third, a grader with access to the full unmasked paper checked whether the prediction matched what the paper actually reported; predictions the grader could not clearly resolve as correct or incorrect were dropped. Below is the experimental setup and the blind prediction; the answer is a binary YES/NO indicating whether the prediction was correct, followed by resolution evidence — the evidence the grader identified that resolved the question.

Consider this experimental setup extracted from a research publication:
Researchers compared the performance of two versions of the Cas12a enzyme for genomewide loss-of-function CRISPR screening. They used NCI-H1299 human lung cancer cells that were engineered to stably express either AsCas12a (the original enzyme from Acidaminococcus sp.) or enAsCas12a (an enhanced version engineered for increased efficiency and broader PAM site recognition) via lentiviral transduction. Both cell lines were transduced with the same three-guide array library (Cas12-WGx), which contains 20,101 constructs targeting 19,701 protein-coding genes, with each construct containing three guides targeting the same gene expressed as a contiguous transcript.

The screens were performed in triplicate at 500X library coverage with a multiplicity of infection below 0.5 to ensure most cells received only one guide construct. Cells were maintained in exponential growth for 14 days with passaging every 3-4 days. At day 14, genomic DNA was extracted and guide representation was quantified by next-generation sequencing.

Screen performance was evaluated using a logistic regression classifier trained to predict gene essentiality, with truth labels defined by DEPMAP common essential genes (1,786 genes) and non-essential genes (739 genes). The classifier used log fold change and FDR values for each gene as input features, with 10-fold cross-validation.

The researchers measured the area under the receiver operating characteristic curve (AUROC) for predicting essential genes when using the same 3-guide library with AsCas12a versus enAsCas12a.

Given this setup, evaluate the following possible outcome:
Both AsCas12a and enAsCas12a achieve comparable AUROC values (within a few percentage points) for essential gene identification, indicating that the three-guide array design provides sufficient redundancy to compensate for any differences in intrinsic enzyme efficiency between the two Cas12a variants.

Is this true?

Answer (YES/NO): NO